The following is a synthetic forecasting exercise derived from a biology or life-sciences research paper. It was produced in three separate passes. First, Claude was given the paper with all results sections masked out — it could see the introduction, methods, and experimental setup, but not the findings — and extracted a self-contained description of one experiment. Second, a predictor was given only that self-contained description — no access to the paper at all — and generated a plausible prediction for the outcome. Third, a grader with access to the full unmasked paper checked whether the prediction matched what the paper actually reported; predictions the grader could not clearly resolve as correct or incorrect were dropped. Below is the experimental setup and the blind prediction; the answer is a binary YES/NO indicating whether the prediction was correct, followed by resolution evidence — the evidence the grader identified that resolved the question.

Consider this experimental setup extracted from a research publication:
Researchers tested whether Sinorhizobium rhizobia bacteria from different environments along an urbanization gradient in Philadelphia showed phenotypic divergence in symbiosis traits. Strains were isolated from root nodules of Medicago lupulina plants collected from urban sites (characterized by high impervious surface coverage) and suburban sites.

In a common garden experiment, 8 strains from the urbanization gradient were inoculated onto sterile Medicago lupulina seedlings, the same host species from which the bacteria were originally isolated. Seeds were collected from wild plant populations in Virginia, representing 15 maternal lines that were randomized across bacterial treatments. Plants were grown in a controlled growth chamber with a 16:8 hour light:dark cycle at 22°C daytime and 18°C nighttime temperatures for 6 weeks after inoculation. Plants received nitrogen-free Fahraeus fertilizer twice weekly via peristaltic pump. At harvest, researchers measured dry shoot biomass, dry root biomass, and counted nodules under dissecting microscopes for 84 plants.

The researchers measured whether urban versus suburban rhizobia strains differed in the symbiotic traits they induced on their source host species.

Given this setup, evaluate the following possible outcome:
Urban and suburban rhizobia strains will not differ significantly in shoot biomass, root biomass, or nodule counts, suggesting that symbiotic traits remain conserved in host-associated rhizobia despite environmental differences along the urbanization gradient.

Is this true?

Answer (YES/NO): YES